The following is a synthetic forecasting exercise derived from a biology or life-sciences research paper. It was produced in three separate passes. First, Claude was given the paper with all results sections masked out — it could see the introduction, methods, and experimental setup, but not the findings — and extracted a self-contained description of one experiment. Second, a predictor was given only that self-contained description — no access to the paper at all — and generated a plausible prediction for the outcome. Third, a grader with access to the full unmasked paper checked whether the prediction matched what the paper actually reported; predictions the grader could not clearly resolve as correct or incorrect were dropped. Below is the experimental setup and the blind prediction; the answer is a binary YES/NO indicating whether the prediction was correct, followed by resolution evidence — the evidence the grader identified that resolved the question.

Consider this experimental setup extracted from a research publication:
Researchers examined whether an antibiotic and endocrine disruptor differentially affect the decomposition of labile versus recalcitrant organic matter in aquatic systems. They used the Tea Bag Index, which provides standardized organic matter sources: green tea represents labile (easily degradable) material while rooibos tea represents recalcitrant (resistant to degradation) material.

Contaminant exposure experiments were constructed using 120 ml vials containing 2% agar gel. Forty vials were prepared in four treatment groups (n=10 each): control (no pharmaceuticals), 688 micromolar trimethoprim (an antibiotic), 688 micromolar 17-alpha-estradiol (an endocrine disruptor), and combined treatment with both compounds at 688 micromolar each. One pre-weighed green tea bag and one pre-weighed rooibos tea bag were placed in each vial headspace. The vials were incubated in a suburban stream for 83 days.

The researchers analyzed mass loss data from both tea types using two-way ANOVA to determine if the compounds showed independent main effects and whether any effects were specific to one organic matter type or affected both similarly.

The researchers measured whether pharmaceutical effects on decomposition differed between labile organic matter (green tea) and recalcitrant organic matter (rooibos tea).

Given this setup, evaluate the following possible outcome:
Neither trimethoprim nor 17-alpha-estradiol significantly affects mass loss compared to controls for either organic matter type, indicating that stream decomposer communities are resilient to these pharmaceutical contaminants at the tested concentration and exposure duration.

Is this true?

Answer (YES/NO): NO